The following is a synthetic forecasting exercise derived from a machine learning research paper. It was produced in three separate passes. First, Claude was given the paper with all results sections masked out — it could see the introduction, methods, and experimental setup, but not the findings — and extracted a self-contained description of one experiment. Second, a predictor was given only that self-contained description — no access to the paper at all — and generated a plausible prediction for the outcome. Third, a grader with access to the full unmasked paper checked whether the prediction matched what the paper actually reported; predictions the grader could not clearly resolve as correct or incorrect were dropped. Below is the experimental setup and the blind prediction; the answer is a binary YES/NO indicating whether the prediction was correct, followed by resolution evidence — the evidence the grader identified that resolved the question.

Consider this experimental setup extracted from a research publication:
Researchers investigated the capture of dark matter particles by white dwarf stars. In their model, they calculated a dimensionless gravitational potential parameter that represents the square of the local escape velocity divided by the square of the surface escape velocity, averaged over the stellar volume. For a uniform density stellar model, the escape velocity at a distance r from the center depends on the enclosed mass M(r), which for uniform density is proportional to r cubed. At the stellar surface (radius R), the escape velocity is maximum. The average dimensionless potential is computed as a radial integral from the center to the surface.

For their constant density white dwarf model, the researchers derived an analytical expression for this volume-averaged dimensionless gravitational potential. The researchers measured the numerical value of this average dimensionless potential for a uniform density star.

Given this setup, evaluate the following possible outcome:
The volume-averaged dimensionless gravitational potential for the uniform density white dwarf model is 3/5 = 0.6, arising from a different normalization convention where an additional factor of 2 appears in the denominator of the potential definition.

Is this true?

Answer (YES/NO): NO